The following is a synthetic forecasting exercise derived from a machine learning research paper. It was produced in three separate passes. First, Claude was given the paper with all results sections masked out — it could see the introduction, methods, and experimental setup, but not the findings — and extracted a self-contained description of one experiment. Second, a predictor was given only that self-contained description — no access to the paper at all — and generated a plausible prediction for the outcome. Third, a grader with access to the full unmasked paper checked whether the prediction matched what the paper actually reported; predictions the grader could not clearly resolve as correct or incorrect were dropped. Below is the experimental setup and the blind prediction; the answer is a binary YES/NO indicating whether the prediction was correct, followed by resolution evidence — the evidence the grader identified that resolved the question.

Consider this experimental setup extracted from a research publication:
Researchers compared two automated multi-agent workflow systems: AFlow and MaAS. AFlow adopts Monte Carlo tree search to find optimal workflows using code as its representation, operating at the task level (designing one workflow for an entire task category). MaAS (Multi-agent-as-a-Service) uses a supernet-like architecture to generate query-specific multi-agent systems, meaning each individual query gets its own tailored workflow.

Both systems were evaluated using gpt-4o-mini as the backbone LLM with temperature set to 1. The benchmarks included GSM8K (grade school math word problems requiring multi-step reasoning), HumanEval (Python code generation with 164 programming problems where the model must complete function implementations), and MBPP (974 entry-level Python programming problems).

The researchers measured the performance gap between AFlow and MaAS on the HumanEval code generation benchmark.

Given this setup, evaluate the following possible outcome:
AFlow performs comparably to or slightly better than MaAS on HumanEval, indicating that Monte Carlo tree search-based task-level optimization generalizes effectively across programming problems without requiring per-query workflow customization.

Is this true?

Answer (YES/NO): NO